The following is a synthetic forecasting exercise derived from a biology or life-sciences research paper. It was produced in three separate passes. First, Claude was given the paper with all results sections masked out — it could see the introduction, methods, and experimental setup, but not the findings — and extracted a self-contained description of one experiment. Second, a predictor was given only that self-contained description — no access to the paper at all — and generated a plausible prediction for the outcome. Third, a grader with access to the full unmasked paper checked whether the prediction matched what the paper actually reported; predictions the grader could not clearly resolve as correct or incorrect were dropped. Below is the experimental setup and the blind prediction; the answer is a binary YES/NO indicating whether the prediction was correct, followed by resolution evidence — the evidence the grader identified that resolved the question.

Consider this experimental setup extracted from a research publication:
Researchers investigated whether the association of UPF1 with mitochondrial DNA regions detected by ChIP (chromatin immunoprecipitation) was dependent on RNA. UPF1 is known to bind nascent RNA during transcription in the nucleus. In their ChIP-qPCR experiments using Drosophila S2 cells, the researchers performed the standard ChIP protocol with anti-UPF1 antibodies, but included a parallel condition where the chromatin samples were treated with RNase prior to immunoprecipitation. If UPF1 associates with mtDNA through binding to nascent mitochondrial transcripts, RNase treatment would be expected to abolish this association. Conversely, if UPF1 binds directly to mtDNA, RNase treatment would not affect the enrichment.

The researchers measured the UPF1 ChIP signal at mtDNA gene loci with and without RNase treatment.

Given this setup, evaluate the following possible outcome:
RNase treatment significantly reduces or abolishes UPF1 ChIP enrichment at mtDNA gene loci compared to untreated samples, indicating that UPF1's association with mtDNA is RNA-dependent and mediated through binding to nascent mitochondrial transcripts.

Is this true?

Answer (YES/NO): YES